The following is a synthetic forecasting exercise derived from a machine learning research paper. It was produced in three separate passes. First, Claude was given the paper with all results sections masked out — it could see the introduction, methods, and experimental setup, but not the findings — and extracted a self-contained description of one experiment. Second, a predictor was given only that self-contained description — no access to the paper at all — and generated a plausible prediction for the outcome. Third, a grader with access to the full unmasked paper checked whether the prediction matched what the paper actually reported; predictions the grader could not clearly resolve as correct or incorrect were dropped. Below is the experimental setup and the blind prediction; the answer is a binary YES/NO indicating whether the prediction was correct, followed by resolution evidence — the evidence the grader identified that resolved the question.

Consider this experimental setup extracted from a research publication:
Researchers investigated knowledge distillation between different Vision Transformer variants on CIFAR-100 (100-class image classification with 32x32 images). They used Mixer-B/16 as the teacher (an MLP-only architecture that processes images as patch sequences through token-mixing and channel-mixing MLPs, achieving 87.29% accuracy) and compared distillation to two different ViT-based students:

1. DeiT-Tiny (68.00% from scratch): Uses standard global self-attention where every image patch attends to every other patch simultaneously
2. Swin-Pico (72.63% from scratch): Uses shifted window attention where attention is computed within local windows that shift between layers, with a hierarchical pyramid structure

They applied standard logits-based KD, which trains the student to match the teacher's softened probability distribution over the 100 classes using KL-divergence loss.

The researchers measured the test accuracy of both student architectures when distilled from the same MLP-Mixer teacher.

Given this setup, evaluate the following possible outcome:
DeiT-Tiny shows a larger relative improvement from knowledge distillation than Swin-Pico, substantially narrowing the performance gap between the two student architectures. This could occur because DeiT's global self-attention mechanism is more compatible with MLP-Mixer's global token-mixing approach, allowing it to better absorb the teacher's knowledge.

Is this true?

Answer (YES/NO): NO